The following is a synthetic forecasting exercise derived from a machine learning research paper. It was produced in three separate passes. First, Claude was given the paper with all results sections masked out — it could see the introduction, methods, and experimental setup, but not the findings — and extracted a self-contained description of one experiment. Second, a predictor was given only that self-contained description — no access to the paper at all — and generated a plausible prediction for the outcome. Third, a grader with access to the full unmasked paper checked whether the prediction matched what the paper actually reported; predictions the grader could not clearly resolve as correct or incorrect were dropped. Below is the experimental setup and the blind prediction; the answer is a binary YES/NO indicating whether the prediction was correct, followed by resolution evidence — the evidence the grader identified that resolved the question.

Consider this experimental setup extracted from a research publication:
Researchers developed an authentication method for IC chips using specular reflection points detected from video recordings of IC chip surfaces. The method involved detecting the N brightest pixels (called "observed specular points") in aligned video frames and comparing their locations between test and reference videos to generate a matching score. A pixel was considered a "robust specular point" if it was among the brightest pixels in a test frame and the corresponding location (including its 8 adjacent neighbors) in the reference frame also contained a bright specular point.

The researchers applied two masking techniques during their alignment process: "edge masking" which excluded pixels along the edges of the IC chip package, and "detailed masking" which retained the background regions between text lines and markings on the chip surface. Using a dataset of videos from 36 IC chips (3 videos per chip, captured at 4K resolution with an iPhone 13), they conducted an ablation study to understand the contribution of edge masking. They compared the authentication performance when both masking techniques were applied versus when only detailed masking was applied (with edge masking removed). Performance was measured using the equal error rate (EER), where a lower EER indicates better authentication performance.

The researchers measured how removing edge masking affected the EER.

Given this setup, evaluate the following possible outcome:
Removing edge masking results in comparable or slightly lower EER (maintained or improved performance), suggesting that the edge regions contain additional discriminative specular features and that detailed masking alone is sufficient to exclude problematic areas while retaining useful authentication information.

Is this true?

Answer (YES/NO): NO